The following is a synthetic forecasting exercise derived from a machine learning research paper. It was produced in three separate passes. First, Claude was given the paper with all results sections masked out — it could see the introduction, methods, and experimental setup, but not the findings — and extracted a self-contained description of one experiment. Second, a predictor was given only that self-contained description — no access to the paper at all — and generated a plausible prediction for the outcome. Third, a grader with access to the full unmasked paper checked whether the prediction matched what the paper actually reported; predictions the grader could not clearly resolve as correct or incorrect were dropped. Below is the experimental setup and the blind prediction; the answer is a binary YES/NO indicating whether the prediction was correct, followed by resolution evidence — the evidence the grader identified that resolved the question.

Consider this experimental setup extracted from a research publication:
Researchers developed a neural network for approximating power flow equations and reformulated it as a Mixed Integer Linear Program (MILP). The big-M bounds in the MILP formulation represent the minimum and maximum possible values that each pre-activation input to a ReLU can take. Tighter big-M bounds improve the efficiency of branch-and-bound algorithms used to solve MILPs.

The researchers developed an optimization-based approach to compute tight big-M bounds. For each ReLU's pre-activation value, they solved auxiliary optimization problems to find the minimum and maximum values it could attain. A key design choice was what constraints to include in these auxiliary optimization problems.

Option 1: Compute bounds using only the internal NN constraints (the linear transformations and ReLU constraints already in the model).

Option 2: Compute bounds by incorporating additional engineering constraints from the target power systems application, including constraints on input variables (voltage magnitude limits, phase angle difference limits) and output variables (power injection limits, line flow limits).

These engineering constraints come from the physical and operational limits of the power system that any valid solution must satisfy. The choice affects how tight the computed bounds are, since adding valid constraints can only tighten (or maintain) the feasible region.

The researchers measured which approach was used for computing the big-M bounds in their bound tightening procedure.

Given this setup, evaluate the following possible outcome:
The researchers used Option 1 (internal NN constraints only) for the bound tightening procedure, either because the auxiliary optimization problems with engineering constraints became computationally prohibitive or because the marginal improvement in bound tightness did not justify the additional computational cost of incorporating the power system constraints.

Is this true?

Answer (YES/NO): NO